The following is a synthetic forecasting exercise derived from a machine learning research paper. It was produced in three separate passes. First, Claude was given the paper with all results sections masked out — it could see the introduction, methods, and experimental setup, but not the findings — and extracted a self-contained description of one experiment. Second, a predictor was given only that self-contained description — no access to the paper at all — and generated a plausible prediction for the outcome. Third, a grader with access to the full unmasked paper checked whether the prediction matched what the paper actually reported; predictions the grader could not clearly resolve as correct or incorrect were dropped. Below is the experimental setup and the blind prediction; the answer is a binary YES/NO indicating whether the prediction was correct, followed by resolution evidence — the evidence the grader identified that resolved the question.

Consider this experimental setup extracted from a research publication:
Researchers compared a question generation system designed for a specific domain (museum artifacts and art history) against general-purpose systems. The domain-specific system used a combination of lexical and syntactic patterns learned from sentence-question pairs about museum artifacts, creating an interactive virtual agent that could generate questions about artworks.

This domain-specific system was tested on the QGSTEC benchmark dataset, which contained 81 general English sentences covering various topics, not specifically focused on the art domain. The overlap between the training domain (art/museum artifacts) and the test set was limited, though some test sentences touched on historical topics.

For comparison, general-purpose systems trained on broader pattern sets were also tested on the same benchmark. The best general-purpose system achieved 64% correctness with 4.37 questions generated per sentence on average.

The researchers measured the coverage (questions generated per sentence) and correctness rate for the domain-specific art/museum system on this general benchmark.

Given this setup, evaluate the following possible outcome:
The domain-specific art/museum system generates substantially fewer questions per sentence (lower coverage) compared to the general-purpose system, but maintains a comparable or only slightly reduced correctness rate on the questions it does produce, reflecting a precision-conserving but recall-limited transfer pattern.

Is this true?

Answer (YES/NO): YES